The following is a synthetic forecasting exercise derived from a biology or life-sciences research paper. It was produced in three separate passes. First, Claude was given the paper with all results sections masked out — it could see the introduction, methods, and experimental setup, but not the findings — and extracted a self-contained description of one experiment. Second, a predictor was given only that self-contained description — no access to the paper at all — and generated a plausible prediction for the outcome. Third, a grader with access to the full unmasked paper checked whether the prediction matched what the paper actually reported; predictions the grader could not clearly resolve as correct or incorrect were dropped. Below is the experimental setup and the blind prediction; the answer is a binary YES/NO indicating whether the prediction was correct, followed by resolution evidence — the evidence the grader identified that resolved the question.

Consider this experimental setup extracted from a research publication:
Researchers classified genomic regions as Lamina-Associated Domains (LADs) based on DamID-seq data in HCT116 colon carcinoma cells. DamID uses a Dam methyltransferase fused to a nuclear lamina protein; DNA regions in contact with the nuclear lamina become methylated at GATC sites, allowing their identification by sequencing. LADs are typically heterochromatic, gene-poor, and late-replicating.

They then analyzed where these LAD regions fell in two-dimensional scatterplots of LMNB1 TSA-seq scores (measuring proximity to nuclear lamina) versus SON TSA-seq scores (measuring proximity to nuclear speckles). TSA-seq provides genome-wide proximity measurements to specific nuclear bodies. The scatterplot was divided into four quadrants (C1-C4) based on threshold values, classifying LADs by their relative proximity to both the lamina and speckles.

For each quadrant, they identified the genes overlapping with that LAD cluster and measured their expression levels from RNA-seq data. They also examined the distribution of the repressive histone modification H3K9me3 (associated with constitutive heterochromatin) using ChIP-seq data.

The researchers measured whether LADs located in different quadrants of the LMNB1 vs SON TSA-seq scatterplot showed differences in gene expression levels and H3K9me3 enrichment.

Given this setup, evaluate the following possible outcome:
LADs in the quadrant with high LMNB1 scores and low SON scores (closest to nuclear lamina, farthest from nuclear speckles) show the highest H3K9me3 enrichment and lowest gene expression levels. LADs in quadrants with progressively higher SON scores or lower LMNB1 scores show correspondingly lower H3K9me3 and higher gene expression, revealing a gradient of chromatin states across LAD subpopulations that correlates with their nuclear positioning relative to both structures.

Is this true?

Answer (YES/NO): NO